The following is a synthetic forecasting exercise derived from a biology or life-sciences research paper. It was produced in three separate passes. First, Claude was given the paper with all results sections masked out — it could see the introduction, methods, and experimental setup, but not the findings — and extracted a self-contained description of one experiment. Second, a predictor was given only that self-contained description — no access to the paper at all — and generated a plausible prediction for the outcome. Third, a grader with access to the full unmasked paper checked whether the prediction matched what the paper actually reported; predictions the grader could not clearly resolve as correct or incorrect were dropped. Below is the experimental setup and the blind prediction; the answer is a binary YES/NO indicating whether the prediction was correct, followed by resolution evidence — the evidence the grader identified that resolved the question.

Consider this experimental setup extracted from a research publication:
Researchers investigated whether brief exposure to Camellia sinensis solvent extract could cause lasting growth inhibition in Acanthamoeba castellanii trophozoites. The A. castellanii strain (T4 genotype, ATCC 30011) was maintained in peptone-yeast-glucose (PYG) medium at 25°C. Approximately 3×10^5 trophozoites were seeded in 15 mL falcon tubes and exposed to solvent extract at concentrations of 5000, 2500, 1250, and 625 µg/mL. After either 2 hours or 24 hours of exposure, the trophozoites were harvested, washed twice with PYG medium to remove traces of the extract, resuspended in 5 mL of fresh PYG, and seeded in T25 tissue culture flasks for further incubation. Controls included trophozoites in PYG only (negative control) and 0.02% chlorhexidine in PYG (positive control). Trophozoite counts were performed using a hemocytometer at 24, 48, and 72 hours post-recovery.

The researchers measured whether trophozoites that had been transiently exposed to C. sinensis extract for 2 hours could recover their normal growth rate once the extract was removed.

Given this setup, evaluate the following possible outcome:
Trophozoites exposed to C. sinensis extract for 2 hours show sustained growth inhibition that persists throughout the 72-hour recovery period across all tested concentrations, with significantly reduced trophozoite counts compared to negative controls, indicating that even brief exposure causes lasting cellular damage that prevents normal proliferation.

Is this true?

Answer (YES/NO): NO